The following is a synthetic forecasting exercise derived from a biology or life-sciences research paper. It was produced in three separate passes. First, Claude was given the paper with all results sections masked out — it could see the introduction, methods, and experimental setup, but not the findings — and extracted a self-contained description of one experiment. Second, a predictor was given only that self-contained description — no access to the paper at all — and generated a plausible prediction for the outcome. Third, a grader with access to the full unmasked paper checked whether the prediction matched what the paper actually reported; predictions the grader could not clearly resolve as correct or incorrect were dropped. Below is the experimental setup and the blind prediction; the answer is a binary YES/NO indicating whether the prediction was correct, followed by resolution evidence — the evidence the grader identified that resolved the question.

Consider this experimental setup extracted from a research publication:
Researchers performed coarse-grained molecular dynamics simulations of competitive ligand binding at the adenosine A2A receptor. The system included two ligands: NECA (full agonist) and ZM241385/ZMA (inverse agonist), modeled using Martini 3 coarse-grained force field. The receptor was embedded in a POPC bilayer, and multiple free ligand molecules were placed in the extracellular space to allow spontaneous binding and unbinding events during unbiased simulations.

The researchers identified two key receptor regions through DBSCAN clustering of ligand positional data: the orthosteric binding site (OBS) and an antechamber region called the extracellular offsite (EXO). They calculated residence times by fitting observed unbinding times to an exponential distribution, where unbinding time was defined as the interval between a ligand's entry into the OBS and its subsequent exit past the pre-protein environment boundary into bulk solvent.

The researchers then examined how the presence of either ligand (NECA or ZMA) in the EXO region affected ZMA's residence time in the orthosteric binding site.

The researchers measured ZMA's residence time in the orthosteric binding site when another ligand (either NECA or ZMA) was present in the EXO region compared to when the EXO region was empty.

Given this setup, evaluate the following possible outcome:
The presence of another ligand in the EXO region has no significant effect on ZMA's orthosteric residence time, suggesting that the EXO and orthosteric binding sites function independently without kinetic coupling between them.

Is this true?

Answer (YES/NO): NO